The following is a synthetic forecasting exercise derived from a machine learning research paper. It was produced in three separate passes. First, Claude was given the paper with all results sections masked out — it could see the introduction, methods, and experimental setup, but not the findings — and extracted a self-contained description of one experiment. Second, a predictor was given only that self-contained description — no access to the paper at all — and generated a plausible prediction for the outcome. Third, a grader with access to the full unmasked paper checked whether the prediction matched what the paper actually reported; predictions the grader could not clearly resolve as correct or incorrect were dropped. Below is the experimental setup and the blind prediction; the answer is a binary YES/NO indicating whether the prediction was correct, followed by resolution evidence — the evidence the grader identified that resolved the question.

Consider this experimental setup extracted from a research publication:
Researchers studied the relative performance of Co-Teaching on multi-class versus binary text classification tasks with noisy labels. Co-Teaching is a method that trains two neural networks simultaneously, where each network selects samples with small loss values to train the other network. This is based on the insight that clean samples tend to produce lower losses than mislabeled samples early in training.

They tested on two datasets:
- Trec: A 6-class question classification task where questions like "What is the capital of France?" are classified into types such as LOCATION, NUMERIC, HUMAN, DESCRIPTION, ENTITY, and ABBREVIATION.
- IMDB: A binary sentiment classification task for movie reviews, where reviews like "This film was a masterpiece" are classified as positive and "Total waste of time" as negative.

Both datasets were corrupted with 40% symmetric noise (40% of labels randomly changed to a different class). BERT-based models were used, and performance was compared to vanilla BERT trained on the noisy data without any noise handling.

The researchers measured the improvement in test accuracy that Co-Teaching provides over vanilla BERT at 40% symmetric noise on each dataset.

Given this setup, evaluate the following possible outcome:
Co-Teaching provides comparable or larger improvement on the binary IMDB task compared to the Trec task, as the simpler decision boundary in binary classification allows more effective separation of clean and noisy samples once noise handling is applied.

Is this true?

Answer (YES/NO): YES